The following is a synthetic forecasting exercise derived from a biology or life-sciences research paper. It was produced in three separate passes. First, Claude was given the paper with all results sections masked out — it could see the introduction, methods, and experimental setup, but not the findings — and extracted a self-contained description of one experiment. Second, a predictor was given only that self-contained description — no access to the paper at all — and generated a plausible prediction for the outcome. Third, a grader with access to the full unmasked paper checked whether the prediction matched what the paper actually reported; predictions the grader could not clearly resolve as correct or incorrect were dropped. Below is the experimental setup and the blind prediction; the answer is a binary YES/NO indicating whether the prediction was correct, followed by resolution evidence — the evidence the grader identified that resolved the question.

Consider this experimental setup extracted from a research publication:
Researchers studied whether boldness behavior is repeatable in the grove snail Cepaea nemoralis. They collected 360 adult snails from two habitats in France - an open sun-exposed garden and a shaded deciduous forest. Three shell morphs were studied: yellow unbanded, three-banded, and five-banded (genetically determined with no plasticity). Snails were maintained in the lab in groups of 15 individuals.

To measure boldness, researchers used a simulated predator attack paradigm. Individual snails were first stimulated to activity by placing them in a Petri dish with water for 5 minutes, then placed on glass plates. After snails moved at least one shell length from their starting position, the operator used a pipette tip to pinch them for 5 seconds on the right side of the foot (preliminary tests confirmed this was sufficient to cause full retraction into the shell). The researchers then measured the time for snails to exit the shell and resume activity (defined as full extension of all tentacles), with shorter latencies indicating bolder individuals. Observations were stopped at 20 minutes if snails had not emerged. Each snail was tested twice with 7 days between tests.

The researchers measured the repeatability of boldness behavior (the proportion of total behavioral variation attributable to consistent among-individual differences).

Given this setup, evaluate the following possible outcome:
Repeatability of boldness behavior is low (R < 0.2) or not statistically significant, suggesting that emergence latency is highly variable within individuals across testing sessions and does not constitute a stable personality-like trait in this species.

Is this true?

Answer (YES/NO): NO